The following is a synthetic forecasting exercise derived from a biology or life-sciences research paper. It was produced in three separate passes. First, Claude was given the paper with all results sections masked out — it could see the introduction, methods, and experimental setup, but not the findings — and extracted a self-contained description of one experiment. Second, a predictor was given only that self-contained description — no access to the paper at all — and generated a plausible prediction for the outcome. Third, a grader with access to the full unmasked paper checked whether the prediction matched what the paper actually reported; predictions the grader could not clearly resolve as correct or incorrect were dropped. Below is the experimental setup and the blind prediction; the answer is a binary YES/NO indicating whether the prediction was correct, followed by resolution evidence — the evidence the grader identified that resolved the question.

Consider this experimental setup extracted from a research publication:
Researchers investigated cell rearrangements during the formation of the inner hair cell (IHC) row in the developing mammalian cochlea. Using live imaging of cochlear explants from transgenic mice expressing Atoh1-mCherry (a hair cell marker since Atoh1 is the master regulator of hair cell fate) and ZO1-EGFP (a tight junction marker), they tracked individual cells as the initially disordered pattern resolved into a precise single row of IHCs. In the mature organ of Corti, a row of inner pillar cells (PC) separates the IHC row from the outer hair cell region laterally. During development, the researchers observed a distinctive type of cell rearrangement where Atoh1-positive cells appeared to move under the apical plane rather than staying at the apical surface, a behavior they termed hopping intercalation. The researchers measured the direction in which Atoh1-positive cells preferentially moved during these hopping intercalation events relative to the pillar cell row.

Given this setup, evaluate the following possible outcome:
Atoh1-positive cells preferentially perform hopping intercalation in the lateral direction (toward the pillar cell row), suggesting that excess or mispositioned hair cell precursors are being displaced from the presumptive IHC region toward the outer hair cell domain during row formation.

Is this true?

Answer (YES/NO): NO